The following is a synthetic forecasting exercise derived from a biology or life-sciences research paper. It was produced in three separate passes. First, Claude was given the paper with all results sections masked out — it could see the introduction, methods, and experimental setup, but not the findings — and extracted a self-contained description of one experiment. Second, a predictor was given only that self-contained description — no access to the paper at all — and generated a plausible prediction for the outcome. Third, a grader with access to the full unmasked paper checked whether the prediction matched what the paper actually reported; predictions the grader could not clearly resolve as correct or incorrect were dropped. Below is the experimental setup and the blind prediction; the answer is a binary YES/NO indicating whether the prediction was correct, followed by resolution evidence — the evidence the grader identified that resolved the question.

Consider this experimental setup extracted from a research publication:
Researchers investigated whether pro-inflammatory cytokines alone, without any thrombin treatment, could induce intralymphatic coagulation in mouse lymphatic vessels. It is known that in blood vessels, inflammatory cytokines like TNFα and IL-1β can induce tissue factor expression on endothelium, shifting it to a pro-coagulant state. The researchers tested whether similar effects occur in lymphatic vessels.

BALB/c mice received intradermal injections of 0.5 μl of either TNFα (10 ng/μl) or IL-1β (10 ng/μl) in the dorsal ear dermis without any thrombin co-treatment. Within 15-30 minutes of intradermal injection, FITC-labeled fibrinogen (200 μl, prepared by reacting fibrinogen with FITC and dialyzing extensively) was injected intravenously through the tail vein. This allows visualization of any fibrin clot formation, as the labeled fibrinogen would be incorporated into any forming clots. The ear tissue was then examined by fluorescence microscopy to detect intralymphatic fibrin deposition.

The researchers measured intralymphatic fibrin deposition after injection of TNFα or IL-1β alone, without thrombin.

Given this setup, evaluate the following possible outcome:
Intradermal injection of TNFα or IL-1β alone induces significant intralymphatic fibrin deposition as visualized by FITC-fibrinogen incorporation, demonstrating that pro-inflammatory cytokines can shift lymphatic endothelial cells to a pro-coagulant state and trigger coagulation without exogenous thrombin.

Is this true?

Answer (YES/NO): NO